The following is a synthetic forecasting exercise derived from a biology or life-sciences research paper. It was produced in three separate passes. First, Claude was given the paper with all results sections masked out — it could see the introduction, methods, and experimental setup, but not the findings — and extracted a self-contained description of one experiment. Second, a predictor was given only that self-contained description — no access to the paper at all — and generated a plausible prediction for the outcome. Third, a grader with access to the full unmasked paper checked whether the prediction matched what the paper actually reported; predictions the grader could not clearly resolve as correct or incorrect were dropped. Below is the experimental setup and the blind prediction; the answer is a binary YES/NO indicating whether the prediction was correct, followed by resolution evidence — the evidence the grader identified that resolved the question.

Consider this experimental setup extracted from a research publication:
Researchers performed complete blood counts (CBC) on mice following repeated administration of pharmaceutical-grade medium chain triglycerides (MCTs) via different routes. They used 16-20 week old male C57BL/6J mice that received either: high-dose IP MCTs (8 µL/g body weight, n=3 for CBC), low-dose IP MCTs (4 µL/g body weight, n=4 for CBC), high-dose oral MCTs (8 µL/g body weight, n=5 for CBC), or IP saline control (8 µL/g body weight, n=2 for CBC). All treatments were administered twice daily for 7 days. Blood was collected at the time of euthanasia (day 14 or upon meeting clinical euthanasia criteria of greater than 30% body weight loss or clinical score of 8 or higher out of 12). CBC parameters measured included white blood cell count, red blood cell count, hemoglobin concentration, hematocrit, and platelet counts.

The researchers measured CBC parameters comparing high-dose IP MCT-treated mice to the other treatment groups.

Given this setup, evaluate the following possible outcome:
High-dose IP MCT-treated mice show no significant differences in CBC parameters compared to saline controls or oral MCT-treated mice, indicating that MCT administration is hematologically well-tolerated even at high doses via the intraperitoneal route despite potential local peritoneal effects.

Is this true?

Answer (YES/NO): NO